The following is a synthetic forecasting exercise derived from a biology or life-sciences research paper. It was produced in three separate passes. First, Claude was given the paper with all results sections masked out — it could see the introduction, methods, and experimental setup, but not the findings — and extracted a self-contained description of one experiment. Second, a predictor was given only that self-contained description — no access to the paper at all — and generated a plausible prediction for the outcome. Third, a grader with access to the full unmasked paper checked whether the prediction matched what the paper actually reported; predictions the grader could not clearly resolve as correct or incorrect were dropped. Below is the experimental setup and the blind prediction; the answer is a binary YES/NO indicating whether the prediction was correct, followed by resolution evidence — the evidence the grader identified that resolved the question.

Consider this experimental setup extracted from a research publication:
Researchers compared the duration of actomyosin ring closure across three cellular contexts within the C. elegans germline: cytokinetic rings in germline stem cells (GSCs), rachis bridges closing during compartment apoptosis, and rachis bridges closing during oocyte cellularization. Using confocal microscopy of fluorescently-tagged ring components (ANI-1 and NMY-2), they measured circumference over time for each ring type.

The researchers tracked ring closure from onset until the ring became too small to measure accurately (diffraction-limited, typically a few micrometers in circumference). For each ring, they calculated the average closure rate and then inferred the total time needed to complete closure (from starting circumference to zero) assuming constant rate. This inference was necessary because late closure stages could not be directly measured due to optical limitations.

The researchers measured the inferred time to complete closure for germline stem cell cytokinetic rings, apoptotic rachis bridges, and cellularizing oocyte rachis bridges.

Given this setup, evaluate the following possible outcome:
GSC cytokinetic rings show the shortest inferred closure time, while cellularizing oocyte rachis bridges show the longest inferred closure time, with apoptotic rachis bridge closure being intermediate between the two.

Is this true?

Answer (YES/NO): YES